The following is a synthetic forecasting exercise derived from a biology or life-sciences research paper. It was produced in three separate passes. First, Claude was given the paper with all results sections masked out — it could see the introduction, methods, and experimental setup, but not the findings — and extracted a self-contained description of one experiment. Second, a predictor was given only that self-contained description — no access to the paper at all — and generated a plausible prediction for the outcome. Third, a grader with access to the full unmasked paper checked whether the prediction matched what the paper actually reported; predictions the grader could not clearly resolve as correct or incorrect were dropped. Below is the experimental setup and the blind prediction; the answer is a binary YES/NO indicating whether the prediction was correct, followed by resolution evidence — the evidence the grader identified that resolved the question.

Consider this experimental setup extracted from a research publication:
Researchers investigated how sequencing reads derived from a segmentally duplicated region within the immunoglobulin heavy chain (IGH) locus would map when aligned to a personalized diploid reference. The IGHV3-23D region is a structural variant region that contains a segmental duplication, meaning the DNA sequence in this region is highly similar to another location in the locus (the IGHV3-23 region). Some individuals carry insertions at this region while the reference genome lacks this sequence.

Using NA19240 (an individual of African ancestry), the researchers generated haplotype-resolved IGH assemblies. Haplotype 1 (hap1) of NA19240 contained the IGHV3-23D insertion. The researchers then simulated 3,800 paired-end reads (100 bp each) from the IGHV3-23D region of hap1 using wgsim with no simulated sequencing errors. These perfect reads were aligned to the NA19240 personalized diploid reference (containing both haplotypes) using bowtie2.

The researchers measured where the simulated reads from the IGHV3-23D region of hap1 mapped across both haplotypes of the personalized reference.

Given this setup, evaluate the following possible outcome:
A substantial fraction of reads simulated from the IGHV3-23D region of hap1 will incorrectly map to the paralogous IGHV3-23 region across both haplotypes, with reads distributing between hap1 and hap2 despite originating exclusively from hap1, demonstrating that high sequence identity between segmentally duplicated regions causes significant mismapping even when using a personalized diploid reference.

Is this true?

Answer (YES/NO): YES